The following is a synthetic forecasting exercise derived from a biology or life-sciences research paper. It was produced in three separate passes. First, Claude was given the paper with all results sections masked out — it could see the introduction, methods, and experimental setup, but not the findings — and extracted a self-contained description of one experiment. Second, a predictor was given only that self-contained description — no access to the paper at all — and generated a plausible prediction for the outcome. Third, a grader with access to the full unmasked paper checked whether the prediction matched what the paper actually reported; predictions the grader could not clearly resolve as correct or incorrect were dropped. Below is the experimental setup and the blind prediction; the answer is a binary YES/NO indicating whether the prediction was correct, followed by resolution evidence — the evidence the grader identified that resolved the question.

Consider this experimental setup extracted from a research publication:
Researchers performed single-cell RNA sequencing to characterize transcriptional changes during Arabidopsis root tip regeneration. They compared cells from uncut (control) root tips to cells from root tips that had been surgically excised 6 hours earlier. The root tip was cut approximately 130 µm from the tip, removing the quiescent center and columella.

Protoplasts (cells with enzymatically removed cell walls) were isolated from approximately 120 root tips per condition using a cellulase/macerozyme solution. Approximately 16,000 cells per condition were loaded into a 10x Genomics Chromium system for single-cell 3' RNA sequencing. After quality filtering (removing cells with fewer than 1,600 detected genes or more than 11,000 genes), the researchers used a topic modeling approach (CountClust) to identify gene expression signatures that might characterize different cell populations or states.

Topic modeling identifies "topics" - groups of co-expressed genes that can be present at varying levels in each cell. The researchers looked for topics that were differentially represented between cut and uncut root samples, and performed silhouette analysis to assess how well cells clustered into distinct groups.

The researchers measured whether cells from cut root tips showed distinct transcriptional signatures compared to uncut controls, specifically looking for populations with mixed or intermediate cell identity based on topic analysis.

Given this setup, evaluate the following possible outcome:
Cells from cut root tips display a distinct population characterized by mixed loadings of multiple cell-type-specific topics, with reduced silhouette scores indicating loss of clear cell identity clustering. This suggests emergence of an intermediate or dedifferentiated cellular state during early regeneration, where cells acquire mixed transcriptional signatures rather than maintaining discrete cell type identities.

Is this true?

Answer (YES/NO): YES